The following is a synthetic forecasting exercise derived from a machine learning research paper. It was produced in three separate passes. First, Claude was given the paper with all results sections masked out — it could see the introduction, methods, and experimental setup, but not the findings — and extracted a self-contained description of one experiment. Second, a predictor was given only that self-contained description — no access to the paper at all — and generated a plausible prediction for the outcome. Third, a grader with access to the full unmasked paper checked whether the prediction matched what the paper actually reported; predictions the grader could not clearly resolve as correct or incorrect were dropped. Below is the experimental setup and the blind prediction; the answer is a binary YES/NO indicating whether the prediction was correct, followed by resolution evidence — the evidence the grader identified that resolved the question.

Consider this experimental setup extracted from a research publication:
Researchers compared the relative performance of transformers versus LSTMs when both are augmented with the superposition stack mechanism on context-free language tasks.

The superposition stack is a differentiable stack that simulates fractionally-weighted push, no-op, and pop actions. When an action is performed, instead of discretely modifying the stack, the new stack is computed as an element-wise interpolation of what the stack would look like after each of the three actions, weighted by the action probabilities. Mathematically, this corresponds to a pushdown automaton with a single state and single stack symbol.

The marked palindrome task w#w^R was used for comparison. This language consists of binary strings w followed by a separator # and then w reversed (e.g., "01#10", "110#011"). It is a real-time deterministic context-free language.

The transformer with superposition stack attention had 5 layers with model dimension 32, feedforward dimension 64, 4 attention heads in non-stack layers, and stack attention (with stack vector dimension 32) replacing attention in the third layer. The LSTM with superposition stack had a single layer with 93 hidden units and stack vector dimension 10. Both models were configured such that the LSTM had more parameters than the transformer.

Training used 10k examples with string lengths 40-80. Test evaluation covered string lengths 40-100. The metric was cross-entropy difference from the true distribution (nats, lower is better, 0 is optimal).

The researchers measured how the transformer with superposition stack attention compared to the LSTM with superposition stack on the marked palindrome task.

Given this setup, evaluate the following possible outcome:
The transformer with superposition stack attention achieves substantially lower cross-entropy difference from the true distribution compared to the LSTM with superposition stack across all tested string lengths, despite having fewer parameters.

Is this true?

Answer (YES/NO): NO